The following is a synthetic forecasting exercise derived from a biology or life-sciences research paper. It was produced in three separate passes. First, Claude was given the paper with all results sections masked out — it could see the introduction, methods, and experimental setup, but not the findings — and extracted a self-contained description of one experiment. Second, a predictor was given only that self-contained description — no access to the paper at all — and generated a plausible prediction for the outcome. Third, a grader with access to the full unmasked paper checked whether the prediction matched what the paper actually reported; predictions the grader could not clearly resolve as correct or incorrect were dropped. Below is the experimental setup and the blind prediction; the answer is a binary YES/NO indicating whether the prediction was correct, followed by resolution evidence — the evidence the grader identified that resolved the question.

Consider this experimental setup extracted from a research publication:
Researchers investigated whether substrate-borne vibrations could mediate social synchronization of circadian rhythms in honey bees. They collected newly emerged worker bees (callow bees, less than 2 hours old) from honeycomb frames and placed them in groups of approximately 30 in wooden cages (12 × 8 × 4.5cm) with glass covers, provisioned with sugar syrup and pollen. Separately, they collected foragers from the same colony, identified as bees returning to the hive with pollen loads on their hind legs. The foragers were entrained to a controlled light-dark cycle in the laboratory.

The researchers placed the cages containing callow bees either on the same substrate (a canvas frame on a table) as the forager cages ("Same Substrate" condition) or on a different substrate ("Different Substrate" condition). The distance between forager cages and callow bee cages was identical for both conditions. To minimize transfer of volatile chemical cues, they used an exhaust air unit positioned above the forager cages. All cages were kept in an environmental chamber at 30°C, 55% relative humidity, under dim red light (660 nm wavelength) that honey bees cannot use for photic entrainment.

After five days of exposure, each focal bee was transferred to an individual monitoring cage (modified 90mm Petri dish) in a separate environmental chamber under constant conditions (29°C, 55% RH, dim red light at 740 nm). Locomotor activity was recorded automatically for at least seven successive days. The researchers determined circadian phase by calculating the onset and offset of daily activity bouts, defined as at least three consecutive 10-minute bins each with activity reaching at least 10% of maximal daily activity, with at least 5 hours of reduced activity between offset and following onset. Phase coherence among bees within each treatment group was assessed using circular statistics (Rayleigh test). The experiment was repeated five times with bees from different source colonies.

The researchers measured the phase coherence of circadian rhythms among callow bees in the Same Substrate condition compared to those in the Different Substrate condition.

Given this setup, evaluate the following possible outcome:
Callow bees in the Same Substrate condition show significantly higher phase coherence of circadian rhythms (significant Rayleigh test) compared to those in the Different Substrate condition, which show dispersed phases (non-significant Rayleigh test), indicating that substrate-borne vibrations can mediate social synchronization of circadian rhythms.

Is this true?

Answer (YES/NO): NO